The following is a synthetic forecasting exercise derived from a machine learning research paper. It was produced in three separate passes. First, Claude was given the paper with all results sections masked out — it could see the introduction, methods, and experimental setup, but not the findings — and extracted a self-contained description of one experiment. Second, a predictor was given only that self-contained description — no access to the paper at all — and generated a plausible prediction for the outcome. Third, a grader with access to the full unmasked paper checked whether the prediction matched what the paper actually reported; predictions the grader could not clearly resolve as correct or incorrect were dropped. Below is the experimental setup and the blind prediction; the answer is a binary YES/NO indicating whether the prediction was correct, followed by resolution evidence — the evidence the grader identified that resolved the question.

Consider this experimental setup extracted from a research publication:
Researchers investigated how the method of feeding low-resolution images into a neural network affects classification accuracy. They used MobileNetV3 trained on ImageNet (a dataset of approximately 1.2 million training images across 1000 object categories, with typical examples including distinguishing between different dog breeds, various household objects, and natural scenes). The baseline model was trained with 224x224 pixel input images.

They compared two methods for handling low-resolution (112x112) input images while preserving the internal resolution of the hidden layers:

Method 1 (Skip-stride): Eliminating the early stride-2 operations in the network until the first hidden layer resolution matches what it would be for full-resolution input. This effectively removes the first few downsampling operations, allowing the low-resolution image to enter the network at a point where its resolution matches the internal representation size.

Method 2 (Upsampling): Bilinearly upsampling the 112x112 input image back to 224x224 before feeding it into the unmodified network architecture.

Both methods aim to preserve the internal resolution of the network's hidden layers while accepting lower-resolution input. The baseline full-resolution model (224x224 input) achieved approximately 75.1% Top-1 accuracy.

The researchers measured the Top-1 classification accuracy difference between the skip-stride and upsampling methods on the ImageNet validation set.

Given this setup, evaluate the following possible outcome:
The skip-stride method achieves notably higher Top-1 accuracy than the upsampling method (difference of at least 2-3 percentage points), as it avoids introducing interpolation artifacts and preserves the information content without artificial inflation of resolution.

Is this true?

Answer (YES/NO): NO